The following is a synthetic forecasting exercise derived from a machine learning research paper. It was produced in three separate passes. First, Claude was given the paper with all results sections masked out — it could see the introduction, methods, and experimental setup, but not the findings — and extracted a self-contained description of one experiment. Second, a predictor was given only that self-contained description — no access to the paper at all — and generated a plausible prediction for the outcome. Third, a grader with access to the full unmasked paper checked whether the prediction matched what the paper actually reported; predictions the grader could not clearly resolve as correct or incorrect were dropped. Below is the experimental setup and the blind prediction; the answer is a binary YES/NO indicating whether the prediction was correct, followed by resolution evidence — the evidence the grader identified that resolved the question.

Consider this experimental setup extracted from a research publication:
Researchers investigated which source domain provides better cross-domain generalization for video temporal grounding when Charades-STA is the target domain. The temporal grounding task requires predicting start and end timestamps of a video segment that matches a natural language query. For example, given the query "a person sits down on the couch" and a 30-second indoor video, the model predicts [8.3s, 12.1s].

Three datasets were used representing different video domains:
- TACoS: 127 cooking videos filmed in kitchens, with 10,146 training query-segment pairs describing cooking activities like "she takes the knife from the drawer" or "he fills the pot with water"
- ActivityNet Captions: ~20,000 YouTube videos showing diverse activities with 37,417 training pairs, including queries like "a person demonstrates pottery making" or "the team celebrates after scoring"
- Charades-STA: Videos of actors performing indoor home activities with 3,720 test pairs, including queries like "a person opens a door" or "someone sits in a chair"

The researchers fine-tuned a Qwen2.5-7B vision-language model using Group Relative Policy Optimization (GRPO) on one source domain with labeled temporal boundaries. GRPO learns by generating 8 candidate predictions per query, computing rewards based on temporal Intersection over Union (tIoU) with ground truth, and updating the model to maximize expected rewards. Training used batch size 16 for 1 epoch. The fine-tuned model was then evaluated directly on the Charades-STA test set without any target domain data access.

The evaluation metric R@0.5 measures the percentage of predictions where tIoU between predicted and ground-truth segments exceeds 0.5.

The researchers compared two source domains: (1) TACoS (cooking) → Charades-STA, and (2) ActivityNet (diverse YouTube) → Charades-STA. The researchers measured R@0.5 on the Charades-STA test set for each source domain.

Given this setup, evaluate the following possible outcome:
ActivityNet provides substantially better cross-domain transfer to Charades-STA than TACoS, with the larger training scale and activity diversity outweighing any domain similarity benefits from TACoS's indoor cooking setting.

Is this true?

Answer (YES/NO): YES